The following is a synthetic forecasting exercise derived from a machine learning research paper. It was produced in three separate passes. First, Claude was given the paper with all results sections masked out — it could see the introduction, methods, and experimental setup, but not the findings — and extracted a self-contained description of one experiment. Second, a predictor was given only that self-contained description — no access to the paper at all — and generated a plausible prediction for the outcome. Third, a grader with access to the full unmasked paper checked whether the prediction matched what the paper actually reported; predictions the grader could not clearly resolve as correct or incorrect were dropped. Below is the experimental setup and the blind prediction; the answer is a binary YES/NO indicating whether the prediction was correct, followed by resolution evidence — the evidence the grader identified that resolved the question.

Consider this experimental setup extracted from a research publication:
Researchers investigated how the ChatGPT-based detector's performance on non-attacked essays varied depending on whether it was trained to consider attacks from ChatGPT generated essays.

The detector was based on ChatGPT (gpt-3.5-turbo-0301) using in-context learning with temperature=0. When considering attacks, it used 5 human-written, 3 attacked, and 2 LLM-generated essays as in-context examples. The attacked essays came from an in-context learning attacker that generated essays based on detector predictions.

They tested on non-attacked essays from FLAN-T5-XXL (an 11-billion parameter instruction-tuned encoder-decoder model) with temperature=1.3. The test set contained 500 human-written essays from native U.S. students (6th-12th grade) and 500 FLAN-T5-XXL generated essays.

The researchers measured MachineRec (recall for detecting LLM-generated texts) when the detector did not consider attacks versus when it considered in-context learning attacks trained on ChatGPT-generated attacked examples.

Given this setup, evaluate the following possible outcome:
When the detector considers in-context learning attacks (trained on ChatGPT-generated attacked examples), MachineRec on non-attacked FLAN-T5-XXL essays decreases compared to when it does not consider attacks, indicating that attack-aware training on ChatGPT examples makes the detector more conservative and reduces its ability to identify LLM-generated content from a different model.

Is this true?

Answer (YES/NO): NO